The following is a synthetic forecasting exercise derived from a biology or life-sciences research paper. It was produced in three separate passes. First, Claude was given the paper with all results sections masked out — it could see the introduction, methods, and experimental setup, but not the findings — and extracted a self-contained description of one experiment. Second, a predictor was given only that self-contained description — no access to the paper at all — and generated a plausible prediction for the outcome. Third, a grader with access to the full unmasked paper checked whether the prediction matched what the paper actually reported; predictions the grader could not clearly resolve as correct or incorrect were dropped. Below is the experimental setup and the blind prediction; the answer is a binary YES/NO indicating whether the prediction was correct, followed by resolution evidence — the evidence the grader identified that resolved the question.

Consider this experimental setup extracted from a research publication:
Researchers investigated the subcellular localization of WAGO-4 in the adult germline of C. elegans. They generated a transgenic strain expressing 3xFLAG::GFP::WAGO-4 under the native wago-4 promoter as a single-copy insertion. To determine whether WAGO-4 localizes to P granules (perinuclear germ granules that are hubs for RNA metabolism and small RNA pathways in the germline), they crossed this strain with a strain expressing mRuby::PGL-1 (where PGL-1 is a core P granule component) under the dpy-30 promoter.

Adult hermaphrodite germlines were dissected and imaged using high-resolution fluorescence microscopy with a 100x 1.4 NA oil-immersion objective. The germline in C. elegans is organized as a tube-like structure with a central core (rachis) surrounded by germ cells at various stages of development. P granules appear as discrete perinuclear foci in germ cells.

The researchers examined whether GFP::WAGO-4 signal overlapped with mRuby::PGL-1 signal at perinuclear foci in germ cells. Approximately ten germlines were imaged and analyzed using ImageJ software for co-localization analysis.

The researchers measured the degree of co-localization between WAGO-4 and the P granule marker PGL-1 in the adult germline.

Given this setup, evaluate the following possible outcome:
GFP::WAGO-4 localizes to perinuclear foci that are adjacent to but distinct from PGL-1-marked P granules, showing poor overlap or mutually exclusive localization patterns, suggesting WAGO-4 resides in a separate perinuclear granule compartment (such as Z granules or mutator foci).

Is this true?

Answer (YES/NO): NO